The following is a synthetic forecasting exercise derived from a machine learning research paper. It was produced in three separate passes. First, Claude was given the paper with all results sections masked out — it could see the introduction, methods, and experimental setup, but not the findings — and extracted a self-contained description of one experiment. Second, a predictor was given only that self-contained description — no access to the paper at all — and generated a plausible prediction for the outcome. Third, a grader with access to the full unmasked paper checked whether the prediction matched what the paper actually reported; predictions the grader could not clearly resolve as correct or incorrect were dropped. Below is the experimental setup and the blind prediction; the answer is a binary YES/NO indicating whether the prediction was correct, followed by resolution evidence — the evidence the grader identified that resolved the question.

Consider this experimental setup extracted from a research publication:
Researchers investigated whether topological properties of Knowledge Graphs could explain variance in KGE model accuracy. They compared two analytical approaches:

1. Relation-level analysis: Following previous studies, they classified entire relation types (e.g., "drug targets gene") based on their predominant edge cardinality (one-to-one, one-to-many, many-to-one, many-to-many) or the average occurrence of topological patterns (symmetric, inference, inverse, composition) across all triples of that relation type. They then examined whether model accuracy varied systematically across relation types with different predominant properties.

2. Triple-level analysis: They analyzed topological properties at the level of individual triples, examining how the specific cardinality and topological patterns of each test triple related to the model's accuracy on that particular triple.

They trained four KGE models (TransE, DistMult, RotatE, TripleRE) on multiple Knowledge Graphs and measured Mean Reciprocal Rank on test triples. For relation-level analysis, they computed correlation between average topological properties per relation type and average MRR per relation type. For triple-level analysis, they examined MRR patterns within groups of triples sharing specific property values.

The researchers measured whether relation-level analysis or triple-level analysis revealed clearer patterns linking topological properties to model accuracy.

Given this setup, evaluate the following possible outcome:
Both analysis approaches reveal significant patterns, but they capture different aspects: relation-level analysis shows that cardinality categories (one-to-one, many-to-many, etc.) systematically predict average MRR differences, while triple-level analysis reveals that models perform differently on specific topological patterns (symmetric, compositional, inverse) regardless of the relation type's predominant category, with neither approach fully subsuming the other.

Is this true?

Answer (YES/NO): NO